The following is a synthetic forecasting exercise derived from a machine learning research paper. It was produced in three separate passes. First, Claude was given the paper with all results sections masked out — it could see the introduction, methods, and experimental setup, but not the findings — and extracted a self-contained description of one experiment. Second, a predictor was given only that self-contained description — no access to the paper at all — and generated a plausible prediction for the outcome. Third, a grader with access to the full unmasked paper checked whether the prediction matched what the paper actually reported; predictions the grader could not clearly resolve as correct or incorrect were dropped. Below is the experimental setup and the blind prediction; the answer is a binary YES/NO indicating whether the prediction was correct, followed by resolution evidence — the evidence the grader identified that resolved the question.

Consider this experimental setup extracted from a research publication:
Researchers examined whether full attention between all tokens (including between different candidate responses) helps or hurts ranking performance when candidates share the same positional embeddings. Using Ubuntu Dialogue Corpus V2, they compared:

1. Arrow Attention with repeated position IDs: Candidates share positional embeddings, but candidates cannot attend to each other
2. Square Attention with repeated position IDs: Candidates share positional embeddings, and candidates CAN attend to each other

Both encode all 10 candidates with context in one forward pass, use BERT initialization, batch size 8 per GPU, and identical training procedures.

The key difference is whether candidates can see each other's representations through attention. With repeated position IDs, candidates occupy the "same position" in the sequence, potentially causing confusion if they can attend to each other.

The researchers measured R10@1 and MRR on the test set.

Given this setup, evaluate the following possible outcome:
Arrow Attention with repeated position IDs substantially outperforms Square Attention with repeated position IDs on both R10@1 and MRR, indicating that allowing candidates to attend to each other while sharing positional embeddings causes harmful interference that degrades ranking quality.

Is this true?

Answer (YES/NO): YES